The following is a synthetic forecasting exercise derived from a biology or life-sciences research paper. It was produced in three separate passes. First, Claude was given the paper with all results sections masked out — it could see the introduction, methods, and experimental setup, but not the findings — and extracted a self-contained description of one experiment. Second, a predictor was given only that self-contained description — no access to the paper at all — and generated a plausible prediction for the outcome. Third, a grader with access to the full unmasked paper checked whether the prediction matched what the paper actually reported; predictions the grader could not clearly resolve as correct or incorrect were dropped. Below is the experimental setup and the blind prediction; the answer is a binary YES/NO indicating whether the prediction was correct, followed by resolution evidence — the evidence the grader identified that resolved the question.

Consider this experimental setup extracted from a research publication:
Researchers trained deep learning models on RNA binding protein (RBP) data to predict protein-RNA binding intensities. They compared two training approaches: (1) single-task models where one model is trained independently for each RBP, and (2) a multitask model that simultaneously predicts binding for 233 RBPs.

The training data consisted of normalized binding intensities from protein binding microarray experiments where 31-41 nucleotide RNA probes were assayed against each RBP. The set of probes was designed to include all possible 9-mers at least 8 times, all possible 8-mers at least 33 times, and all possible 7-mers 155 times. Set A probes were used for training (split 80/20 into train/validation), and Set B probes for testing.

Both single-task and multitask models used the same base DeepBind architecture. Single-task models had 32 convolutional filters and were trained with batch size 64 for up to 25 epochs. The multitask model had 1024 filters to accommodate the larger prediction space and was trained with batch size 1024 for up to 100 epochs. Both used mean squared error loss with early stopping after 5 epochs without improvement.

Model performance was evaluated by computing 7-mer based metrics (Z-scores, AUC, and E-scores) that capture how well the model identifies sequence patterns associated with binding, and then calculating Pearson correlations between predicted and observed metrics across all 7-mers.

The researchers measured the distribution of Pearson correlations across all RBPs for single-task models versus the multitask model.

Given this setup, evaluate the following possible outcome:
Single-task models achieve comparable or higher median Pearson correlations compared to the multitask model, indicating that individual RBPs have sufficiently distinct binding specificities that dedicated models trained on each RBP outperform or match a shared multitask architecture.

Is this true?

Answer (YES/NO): YES